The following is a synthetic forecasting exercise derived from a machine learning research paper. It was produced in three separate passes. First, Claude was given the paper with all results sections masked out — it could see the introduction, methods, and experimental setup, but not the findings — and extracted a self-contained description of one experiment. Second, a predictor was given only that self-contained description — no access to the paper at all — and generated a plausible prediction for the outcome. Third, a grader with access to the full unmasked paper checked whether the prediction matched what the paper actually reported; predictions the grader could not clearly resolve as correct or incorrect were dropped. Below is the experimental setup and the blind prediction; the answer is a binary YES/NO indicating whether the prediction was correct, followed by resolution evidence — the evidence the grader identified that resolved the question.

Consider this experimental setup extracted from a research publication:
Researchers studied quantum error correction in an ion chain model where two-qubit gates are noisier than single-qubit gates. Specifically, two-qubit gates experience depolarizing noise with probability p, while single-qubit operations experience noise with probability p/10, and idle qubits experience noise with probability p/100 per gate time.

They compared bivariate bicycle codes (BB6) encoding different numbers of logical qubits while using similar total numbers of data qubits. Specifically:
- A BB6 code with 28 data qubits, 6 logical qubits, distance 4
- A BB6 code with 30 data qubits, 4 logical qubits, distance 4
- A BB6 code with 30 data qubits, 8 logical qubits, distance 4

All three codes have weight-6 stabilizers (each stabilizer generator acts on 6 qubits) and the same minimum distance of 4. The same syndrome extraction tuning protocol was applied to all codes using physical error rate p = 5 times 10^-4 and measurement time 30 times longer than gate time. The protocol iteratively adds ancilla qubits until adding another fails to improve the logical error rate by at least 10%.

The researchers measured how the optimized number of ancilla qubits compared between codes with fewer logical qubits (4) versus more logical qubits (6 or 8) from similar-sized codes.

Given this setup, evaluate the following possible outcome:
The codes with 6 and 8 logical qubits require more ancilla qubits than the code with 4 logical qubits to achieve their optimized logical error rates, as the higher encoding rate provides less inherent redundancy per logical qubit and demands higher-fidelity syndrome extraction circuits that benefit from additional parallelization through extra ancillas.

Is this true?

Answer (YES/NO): YES